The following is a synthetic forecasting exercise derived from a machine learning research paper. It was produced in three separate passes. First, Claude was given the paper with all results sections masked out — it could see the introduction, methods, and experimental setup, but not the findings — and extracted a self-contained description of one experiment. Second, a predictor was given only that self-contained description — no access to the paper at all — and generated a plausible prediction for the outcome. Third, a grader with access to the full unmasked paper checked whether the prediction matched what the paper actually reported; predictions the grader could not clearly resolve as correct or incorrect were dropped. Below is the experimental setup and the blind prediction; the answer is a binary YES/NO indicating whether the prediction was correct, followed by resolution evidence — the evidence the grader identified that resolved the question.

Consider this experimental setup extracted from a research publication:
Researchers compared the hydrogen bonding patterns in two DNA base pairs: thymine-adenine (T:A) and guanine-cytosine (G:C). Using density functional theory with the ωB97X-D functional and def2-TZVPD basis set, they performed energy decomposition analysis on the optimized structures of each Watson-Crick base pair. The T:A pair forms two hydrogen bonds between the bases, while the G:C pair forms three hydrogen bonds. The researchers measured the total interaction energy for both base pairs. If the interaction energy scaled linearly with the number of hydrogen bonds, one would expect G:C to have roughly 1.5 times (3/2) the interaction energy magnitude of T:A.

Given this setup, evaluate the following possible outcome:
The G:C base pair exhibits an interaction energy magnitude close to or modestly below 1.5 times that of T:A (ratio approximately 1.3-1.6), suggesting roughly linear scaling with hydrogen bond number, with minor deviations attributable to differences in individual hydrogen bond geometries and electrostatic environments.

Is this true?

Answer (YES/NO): NO